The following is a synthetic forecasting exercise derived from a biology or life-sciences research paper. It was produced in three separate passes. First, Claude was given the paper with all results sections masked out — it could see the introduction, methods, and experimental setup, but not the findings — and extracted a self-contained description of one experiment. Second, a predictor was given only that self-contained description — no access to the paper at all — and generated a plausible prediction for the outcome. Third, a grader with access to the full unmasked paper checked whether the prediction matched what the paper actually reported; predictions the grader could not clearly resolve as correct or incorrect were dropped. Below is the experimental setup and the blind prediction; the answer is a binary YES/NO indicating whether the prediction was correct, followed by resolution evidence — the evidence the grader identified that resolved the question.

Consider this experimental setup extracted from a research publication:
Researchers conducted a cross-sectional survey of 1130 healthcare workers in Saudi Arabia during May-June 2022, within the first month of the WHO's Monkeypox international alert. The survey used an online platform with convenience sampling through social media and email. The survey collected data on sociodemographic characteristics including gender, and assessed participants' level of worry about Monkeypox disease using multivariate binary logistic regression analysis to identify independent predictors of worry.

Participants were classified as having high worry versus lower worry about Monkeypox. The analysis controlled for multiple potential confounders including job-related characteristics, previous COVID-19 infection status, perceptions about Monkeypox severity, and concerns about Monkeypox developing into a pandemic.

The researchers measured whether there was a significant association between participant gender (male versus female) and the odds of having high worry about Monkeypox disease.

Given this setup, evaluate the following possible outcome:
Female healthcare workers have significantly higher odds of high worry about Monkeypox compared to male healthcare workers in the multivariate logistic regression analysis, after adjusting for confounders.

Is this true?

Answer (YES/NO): YES